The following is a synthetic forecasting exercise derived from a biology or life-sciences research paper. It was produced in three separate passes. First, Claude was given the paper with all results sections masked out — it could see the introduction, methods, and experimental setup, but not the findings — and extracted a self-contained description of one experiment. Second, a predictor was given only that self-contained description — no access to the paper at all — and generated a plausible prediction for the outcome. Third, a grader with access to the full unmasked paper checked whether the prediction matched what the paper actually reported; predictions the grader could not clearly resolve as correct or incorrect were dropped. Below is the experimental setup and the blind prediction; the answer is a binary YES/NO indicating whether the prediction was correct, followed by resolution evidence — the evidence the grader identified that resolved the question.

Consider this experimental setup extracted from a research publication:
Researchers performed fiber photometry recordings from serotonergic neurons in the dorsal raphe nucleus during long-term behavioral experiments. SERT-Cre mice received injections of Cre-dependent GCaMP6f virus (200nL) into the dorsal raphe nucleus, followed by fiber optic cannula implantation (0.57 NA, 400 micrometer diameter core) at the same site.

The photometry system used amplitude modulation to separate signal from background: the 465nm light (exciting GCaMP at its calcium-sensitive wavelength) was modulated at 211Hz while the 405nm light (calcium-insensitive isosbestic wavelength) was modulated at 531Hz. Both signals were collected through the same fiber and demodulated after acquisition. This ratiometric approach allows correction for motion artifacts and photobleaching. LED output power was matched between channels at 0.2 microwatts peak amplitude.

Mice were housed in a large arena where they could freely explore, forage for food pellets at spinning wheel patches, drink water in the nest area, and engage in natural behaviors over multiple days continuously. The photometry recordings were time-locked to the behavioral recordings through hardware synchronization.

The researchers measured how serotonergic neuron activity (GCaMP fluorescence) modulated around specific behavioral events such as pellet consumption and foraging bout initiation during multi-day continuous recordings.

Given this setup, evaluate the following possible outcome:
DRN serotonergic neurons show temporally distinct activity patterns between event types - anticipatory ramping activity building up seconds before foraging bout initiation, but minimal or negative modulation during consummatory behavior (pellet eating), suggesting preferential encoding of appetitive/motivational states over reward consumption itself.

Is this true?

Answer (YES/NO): NO